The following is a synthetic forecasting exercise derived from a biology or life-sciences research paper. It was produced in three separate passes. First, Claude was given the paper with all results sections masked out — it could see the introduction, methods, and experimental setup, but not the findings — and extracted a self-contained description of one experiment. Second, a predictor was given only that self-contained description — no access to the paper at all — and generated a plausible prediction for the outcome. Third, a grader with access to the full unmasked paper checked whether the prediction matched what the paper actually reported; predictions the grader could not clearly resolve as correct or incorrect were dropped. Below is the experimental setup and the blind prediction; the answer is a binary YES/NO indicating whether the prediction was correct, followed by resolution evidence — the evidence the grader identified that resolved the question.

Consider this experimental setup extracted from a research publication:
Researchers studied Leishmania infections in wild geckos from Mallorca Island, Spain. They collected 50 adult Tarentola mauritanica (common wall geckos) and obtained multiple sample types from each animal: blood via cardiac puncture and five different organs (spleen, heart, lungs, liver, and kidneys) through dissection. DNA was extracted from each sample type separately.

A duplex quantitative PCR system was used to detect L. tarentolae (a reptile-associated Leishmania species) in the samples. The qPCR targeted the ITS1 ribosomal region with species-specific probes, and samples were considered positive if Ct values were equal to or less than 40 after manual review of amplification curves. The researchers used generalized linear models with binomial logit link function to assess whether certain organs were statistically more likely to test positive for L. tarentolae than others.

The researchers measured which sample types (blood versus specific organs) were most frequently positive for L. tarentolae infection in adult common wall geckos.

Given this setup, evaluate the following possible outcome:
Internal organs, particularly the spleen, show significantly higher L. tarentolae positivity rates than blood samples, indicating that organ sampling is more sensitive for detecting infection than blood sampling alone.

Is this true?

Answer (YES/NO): NO